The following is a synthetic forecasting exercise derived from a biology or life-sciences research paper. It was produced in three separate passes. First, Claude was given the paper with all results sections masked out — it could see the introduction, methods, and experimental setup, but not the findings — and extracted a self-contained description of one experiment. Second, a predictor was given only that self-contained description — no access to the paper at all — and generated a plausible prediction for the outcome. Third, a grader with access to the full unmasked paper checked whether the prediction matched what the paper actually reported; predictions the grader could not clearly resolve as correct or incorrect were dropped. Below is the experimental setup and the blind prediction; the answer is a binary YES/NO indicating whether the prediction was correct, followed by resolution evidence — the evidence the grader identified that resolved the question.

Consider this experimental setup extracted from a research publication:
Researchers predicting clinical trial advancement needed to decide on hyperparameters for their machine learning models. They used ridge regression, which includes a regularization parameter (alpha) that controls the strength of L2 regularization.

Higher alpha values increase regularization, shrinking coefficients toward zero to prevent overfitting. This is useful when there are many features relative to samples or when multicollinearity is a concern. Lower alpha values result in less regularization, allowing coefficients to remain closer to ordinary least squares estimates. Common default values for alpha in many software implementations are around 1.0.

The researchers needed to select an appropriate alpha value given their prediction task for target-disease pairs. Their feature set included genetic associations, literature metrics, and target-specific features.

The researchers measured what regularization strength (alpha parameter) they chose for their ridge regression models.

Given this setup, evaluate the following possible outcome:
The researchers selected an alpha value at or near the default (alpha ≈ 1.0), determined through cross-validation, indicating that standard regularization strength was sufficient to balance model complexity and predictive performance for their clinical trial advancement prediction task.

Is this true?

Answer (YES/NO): NO